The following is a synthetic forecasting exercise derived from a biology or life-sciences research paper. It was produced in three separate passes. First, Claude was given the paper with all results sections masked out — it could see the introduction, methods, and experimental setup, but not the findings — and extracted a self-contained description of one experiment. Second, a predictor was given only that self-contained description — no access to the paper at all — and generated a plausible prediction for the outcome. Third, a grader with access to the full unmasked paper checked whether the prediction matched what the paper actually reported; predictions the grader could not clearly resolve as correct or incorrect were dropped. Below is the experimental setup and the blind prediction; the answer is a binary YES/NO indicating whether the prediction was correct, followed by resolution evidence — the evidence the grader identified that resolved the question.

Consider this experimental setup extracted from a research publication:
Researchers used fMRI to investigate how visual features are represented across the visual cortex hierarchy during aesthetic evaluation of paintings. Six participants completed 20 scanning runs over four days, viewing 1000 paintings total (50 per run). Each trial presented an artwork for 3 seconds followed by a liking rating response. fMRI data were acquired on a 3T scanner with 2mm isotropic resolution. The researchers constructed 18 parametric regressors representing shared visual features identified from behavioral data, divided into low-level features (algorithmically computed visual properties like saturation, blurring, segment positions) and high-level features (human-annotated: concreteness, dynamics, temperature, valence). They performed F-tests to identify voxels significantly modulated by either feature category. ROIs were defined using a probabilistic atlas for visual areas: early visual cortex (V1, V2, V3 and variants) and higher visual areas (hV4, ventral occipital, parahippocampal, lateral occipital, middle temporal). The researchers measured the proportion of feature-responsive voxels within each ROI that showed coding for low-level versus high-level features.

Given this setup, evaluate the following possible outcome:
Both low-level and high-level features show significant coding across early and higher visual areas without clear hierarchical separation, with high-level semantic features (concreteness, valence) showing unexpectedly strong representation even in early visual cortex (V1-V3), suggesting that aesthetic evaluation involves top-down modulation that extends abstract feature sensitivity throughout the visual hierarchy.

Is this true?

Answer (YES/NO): NO